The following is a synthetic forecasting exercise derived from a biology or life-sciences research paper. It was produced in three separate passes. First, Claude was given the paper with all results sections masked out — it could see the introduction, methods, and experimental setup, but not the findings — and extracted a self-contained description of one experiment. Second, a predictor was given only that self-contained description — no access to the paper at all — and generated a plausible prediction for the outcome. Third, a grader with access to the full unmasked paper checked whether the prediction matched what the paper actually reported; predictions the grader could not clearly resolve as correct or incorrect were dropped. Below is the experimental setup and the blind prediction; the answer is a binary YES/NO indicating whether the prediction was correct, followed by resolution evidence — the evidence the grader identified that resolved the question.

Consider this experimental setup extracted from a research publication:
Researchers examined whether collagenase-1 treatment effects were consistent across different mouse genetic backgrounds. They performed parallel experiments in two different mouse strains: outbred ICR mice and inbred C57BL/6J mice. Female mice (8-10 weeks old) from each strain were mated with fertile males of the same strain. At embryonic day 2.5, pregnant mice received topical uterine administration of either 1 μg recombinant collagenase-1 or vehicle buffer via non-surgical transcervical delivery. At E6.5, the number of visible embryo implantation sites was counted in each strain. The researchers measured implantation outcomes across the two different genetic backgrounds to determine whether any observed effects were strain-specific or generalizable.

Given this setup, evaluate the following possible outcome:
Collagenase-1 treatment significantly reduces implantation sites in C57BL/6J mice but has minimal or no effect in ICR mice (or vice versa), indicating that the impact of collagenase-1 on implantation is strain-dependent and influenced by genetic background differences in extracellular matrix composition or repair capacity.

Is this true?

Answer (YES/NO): NO